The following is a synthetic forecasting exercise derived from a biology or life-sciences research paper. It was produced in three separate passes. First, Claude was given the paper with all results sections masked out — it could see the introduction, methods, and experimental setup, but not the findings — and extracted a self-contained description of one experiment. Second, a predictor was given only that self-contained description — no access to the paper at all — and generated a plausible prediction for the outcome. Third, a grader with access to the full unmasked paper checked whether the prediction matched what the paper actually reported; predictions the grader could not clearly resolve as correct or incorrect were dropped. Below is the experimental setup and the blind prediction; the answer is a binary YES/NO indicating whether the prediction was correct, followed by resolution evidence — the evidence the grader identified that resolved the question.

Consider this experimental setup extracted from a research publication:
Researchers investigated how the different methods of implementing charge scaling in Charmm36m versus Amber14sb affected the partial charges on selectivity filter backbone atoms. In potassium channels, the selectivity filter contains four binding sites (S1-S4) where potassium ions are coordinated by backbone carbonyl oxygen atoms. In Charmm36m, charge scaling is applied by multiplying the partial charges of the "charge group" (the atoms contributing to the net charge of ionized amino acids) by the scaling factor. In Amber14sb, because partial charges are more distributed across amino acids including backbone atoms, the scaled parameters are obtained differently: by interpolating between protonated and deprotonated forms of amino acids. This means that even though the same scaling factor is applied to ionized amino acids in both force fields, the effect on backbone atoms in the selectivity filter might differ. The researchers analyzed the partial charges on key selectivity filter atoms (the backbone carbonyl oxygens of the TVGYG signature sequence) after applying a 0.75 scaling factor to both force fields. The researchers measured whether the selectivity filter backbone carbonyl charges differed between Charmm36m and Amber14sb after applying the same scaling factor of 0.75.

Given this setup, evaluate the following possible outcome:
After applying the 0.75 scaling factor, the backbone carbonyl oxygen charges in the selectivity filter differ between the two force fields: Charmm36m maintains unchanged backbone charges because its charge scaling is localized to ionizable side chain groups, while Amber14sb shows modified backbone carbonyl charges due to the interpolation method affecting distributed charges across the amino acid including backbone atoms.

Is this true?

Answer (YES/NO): NO